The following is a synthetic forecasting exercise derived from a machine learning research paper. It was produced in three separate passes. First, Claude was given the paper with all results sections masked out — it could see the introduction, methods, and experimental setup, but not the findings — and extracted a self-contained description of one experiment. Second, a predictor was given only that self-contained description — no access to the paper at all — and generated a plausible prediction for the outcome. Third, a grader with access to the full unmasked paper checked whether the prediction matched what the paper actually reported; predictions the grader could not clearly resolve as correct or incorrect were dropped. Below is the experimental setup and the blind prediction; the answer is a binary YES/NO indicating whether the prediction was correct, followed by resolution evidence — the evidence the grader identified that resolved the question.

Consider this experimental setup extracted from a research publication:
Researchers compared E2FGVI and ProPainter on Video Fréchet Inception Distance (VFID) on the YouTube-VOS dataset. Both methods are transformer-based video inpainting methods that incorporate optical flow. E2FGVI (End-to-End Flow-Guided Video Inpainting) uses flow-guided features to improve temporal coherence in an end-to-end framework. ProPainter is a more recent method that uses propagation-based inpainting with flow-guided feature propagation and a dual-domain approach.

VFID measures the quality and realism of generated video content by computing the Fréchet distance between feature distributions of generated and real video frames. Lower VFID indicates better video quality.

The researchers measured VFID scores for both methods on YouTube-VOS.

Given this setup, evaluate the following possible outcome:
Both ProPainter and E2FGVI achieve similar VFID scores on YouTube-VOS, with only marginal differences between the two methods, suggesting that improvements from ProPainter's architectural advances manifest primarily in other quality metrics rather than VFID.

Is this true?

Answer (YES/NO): NO